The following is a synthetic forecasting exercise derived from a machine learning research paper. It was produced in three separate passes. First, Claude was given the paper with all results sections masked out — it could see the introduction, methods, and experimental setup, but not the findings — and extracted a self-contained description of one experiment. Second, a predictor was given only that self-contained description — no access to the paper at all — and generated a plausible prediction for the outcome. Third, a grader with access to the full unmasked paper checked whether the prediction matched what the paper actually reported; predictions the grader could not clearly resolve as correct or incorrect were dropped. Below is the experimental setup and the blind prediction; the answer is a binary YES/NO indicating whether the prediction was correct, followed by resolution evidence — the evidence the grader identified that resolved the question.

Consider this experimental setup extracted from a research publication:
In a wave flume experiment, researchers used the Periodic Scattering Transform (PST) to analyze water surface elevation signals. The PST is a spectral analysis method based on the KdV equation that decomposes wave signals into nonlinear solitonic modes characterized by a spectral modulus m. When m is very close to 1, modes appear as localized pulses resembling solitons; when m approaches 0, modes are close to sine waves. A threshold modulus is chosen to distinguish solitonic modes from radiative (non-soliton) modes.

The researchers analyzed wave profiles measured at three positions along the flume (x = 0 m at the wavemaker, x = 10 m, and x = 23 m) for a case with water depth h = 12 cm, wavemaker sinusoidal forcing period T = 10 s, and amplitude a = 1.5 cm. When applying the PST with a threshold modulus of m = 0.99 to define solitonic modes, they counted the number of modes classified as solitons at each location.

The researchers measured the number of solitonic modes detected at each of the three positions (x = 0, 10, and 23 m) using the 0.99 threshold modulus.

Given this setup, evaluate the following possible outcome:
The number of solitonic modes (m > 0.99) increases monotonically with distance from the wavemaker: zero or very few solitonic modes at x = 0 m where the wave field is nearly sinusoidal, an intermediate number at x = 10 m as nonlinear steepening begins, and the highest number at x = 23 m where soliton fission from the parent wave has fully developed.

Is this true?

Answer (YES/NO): NO